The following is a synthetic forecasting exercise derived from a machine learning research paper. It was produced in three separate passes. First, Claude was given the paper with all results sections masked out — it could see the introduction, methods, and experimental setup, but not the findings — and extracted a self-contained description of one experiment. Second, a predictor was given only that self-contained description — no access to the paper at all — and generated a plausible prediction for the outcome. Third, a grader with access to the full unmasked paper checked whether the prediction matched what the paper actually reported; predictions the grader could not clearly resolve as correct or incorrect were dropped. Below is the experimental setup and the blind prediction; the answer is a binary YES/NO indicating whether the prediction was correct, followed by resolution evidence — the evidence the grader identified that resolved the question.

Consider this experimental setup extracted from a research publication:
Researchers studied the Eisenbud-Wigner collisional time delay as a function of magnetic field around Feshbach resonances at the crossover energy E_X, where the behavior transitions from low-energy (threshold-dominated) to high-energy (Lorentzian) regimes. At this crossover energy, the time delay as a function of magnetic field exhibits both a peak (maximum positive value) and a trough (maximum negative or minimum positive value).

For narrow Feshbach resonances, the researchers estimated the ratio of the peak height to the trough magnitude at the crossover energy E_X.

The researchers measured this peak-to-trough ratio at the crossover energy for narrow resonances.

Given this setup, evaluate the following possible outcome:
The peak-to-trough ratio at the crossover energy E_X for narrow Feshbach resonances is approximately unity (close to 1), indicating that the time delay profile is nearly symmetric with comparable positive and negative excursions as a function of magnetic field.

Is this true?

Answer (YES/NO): NO